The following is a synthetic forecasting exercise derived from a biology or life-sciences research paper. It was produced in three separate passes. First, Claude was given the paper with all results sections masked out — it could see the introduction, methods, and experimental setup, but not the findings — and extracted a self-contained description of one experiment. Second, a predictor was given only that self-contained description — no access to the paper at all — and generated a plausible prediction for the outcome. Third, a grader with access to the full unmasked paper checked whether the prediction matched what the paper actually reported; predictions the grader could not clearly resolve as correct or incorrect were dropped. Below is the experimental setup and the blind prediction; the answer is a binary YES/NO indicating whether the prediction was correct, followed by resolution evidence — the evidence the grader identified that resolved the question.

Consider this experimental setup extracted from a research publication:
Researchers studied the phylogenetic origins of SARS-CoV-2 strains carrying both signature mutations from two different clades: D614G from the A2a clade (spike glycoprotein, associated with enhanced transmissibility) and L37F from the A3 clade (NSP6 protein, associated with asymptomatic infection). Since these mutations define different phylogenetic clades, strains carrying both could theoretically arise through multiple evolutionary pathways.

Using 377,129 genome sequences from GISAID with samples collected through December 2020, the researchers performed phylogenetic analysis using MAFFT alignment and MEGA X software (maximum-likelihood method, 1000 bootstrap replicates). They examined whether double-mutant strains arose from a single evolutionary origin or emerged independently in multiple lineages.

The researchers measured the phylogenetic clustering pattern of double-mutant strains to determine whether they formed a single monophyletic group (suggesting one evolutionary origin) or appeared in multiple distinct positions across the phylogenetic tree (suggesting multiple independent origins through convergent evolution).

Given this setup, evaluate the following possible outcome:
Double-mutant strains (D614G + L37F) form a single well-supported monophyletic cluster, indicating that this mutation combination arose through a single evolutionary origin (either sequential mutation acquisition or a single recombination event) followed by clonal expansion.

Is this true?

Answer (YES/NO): YES